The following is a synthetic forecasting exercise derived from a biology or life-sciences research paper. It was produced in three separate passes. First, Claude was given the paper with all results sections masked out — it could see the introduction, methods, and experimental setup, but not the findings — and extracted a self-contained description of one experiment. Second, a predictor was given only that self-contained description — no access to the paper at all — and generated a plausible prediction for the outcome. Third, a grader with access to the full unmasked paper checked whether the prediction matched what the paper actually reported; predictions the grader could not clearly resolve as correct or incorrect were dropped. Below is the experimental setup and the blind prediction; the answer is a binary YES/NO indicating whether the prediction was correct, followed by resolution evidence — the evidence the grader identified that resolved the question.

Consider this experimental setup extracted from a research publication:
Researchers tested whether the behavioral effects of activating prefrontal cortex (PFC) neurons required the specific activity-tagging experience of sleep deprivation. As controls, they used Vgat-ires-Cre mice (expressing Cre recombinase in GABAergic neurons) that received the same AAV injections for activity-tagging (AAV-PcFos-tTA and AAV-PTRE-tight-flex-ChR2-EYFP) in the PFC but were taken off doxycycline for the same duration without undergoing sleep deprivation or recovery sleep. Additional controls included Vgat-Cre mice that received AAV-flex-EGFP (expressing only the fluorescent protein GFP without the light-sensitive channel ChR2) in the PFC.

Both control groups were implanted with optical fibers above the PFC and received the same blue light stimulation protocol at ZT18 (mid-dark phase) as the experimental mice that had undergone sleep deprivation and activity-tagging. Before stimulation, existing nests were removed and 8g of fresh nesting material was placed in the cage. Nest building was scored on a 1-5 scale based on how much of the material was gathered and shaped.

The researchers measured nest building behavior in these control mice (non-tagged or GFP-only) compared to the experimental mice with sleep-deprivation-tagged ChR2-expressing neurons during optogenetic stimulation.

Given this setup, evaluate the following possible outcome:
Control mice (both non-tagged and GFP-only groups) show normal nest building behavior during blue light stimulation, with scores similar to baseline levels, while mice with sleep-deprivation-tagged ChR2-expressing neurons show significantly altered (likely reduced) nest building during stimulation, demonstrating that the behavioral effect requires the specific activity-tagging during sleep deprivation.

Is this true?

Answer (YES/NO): NO